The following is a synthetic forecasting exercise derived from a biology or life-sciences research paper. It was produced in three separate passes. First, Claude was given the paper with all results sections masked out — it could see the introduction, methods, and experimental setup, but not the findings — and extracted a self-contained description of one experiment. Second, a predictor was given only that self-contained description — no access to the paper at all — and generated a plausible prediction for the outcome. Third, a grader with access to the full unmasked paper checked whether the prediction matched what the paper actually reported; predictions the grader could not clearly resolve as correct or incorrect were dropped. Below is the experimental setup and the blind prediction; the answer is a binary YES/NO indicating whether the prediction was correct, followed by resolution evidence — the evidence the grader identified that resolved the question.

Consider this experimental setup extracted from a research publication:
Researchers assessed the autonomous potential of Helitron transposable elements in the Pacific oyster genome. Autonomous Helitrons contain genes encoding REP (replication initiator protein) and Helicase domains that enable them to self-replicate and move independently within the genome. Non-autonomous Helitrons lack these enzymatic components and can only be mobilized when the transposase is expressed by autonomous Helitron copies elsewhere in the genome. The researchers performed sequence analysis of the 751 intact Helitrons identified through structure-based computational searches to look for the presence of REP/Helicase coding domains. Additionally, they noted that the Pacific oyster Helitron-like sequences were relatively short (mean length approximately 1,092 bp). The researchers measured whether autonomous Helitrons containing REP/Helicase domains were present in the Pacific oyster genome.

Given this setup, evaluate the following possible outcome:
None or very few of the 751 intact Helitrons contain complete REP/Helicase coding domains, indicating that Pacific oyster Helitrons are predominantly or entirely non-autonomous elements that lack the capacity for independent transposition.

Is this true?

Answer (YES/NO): YES